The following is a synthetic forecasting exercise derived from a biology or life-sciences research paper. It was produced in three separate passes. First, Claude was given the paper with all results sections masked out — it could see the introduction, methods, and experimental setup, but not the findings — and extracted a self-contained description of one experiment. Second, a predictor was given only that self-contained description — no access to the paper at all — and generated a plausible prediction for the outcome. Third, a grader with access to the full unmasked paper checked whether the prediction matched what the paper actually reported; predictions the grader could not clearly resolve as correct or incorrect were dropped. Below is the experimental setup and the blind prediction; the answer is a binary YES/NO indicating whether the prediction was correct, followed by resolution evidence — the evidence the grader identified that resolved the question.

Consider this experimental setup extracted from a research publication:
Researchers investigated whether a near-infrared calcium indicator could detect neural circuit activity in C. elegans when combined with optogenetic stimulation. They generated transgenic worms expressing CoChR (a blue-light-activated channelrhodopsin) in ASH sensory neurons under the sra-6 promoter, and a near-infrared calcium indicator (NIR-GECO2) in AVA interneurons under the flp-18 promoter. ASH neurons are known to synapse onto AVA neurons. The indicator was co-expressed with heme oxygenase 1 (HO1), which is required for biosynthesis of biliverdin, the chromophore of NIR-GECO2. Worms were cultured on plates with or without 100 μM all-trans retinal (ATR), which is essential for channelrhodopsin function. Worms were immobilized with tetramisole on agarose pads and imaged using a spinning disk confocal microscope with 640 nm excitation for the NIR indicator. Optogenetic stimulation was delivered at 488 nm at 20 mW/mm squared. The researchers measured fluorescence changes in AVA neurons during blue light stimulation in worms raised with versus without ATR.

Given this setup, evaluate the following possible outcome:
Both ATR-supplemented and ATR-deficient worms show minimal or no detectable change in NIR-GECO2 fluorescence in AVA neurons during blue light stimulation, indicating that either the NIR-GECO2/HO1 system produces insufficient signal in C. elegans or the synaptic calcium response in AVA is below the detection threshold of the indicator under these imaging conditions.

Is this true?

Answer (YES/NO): NO